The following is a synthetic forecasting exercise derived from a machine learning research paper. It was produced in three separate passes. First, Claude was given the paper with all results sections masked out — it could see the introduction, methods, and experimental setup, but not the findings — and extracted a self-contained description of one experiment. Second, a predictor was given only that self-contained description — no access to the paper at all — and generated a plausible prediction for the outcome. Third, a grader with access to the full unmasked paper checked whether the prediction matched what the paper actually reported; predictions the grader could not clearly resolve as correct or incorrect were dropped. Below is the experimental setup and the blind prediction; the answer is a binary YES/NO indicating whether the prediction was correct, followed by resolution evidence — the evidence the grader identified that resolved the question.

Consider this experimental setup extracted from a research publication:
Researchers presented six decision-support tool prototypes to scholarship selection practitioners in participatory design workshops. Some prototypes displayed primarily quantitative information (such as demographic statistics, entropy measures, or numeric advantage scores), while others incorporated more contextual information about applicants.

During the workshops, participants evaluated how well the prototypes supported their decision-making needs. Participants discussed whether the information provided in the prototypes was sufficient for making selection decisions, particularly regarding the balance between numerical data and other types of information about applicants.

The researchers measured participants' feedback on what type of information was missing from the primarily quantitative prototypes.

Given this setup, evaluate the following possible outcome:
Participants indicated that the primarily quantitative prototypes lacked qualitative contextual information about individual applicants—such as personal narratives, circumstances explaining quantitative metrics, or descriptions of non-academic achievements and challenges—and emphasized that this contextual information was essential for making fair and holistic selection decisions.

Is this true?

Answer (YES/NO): NO